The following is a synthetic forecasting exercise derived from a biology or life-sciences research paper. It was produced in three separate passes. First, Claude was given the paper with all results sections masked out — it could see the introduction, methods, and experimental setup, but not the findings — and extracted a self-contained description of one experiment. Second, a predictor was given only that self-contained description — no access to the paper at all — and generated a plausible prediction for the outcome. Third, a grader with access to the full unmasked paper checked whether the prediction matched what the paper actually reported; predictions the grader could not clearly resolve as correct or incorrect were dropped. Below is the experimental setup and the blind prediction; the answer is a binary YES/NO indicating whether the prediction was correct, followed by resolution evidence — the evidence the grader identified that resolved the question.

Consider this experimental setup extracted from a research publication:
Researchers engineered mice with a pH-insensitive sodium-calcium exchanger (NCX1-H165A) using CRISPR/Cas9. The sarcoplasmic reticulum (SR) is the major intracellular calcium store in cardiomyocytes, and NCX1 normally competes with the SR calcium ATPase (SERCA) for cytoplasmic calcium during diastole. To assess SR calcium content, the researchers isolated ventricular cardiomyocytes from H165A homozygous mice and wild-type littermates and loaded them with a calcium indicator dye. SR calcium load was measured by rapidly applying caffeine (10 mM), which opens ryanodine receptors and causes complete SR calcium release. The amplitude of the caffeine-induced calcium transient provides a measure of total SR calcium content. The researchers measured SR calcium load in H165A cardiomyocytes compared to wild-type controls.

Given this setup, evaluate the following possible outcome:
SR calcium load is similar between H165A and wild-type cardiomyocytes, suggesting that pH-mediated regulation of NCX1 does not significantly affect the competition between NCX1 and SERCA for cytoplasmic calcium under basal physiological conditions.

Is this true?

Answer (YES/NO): NO